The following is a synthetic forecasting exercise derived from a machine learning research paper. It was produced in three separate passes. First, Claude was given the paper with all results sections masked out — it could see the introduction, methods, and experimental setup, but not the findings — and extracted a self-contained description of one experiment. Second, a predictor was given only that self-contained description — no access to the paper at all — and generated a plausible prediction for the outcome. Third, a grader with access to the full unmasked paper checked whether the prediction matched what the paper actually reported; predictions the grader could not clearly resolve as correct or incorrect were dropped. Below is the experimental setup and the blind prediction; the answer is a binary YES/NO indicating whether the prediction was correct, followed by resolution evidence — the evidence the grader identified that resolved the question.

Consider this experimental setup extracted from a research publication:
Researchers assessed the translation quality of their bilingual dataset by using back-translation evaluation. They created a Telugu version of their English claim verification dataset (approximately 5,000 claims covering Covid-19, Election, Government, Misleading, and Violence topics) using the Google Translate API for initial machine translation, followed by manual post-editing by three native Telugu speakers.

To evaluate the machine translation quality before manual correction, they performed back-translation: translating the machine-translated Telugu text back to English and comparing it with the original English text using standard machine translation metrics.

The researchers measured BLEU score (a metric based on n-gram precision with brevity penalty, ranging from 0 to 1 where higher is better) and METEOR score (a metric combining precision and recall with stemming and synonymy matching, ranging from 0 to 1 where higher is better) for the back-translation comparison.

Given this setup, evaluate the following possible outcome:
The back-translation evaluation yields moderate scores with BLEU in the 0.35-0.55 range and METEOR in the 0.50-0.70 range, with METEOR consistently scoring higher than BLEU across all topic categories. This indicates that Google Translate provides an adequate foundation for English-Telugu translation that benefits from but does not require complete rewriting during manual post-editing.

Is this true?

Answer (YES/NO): NO